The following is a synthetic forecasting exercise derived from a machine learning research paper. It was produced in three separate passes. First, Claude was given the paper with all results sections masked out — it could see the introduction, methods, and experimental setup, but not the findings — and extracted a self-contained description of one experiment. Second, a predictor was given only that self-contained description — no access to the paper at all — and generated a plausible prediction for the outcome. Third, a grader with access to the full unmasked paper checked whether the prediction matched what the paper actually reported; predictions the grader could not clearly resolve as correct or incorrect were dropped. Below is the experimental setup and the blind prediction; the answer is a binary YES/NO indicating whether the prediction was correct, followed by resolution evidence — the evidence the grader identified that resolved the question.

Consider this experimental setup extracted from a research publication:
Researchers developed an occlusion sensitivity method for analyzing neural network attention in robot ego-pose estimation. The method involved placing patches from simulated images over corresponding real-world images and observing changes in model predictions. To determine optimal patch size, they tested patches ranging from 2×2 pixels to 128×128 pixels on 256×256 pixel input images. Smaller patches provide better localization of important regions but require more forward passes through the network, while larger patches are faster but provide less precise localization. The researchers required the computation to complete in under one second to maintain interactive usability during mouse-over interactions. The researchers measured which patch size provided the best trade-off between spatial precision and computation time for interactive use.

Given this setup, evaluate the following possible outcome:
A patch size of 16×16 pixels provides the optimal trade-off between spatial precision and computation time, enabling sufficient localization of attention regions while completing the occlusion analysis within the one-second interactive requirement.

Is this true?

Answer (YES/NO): NO